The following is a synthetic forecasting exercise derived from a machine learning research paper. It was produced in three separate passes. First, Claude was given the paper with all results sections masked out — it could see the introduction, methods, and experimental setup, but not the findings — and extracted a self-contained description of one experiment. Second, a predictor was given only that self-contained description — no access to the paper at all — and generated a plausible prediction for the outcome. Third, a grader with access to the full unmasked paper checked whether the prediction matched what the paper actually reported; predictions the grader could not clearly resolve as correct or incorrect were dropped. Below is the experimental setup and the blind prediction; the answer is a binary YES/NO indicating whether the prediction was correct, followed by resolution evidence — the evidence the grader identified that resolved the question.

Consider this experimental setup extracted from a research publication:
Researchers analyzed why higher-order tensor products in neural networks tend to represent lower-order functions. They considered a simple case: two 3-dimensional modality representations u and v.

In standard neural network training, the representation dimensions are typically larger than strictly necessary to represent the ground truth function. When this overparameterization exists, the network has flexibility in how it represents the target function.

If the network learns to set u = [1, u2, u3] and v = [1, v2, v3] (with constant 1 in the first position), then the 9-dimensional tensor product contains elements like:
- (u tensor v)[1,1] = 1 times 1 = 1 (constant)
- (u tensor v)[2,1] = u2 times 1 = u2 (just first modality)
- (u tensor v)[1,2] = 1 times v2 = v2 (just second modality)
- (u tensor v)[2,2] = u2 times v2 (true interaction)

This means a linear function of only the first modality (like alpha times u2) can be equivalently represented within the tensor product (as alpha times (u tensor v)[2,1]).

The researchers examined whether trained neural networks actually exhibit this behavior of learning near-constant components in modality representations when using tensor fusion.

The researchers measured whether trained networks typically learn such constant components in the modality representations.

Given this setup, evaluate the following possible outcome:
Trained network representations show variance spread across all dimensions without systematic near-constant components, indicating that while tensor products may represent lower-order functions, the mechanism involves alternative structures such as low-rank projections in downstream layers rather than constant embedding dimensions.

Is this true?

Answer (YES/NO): NO